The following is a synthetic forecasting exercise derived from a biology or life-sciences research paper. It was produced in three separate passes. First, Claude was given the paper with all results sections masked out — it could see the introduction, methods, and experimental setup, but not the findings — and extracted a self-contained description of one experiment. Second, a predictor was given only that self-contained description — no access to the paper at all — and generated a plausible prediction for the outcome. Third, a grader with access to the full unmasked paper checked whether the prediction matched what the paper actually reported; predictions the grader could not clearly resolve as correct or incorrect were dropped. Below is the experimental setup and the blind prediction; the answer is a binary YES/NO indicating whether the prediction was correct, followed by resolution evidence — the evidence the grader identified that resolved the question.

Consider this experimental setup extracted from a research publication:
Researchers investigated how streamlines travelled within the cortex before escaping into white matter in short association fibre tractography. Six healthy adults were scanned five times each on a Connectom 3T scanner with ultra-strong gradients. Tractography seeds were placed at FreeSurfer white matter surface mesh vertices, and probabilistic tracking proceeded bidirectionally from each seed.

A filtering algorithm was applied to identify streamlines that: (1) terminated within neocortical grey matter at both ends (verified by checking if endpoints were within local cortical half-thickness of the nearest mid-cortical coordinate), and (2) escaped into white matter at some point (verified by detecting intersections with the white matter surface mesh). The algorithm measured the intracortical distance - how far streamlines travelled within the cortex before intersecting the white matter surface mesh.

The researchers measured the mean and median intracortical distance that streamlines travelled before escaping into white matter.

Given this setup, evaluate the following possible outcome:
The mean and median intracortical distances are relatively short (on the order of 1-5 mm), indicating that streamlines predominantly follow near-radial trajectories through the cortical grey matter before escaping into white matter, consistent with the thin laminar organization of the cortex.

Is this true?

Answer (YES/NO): NO